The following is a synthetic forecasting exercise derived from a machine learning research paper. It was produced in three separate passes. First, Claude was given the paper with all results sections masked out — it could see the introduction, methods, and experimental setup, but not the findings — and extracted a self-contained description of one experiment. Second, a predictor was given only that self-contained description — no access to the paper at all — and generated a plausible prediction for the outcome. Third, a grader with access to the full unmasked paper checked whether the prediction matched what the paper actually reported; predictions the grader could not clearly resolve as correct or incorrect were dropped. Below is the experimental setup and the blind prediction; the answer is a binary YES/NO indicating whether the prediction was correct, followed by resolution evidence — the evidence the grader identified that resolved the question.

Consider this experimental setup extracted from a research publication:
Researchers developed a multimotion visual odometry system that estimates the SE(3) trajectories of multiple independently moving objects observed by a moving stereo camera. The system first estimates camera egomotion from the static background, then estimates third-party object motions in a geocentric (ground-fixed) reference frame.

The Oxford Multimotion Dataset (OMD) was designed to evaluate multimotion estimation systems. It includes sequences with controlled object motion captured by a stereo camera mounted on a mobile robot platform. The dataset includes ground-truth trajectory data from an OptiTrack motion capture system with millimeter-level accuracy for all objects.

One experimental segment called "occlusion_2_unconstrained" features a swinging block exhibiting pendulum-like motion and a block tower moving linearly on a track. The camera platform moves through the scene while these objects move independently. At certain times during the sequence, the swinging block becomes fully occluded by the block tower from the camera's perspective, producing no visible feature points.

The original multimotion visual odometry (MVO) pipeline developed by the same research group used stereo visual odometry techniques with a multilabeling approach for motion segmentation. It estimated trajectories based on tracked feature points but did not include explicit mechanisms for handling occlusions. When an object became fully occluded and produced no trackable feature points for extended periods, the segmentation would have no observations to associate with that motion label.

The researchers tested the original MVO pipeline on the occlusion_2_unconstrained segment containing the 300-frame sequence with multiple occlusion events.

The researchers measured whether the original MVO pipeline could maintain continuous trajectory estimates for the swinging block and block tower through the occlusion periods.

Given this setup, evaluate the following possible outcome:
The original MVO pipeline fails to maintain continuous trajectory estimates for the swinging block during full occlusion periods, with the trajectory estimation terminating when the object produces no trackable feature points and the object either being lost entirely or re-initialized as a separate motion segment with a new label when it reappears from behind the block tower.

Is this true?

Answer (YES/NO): YES